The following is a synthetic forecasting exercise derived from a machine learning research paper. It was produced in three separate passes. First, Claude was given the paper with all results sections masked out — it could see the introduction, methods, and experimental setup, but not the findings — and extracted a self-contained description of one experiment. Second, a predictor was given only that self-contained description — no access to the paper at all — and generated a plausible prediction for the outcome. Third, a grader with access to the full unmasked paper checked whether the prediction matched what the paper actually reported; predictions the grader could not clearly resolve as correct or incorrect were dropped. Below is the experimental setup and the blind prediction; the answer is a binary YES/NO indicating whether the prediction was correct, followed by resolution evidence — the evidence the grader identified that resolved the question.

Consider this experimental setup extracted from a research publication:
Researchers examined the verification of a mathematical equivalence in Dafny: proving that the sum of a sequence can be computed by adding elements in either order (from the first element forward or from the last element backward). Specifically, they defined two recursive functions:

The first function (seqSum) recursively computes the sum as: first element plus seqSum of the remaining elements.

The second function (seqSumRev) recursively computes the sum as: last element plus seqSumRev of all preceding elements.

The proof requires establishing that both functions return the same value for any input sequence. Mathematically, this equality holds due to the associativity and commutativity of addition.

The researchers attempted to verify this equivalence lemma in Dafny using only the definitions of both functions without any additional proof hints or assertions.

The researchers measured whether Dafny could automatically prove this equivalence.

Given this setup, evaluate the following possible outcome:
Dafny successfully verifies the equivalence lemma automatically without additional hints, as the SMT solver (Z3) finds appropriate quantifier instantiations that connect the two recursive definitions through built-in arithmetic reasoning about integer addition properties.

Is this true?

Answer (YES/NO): NO